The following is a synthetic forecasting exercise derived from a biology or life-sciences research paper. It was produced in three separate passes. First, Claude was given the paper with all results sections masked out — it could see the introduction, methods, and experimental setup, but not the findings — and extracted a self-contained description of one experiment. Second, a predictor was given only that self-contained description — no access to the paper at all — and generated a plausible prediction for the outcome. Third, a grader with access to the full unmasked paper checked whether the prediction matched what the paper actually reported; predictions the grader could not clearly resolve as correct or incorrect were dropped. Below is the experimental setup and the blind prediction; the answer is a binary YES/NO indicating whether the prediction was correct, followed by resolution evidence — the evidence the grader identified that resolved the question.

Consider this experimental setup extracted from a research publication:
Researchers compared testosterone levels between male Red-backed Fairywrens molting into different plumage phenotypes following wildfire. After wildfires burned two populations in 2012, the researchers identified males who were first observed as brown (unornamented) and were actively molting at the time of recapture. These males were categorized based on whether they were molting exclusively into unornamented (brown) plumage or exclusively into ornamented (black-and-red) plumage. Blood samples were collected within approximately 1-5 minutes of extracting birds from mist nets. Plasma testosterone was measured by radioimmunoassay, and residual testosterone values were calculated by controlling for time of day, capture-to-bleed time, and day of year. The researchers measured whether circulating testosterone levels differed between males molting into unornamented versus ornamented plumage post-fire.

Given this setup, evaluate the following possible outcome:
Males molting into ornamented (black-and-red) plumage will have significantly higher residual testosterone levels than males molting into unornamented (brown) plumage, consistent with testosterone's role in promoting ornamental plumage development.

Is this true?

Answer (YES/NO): YES